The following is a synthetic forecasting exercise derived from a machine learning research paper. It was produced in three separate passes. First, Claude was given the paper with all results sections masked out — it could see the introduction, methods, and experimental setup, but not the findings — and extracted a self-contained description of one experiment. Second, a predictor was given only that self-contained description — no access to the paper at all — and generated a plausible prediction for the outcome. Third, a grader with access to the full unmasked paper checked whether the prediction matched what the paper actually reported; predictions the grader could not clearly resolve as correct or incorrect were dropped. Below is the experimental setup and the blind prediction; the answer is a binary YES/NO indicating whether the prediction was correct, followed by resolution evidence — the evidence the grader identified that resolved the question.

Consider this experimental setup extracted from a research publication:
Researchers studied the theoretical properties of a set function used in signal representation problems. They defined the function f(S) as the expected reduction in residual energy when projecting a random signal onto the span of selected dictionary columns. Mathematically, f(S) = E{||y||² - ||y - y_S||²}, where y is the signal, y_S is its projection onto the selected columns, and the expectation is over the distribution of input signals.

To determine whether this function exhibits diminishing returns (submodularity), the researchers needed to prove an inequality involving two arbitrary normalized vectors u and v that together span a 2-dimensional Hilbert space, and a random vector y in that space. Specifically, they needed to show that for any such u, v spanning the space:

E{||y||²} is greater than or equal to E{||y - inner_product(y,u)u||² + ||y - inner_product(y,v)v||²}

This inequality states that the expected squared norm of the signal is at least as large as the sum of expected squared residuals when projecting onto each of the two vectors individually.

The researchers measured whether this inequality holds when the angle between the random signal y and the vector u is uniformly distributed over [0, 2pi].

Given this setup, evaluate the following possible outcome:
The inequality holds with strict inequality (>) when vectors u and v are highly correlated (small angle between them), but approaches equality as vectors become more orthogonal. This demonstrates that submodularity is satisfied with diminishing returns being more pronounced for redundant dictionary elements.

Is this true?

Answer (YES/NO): NO